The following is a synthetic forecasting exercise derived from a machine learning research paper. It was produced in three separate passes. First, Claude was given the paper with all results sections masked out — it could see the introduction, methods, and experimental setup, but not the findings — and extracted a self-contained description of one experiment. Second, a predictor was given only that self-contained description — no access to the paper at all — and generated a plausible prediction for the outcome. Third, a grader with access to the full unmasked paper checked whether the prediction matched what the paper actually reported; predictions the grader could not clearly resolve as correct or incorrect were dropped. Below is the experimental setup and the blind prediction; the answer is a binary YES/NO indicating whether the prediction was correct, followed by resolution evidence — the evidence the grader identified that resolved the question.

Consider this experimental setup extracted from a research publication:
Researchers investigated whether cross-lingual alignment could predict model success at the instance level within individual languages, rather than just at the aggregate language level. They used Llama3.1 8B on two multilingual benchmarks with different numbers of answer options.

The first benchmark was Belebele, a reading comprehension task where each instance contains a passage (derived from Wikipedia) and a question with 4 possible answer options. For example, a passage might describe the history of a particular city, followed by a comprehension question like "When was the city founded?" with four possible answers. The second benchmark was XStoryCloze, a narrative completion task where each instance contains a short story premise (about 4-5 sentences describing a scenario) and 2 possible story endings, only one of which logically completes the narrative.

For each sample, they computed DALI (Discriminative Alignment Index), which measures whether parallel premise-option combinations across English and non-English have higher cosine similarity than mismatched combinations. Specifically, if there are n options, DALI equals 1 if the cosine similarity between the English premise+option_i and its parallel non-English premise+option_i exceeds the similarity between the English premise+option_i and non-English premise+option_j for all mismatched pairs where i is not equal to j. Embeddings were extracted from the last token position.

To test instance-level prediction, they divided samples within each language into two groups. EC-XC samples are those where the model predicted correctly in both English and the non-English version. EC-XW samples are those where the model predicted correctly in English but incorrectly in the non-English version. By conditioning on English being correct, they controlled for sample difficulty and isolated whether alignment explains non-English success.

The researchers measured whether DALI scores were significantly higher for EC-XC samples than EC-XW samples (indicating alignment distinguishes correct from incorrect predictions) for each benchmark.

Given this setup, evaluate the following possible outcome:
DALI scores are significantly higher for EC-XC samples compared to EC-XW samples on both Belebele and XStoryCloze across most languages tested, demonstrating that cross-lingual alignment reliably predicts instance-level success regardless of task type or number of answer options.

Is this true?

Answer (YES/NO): NO